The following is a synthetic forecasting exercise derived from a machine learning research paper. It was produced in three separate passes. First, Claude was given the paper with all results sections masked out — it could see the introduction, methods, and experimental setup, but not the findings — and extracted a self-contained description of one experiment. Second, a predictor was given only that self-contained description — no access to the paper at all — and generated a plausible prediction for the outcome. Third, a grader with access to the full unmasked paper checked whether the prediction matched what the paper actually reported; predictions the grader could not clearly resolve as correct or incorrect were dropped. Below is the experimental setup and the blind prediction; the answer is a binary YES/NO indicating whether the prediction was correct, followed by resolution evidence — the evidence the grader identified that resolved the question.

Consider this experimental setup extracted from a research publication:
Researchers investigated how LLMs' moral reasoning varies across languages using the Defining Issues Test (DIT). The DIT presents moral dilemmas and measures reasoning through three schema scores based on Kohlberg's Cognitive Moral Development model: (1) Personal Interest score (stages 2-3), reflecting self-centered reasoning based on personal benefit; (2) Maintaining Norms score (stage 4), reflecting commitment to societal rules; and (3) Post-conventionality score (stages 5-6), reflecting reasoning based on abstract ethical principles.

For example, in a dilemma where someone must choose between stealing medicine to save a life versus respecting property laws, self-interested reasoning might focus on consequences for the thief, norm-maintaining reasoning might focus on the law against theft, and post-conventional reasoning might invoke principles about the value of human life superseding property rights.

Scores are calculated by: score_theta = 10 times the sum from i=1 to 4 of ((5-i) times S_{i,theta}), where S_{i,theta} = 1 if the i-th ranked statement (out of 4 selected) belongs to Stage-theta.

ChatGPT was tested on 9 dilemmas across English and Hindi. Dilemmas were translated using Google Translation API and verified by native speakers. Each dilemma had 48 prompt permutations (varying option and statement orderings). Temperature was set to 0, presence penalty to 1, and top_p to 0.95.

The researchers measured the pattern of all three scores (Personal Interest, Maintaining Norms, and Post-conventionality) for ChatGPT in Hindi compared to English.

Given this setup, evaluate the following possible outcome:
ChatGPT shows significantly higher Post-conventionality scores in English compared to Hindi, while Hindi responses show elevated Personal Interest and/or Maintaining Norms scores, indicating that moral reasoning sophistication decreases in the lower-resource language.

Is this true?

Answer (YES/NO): YES